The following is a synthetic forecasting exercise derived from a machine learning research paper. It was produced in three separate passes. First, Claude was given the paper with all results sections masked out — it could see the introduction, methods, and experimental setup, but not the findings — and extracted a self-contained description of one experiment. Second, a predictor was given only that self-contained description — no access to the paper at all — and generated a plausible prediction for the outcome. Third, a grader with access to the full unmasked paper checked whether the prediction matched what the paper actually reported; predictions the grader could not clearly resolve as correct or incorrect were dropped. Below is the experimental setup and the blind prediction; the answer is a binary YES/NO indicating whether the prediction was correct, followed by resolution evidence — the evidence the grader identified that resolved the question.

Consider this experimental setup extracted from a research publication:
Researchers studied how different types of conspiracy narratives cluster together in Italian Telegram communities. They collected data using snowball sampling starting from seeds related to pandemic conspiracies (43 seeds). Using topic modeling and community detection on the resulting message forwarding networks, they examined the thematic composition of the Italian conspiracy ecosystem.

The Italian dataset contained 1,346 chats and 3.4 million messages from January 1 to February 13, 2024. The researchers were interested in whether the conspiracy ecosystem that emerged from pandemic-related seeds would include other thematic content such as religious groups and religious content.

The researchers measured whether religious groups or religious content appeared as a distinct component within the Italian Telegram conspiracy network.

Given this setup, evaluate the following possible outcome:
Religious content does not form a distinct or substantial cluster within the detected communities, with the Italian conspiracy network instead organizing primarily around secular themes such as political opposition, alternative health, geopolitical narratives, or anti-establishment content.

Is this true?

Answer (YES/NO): NO